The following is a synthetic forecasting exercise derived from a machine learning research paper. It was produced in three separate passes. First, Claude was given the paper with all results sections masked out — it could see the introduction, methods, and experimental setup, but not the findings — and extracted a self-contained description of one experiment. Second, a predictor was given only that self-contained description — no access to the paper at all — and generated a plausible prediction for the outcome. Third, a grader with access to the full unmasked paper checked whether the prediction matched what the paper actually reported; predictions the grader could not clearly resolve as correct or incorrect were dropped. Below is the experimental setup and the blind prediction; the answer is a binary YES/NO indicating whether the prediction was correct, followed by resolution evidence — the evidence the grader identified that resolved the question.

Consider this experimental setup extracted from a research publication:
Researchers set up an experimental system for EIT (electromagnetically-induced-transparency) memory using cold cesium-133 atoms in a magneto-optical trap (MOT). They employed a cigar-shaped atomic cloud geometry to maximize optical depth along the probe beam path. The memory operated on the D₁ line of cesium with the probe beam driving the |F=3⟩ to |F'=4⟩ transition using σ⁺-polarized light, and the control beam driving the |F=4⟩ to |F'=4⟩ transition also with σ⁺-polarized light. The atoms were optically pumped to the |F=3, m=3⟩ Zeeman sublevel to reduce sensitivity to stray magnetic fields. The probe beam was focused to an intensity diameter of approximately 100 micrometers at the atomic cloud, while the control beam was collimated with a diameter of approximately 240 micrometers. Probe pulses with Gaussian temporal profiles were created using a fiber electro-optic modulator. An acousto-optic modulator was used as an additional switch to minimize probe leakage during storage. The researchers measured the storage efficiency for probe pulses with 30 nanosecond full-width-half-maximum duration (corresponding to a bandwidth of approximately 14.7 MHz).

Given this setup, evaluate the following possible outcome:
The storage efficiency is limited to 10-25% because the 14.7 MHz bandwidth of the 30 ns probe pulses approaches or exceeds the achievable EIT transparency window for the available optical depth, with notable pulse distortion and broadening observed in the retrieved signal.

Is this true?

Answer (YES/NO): NO